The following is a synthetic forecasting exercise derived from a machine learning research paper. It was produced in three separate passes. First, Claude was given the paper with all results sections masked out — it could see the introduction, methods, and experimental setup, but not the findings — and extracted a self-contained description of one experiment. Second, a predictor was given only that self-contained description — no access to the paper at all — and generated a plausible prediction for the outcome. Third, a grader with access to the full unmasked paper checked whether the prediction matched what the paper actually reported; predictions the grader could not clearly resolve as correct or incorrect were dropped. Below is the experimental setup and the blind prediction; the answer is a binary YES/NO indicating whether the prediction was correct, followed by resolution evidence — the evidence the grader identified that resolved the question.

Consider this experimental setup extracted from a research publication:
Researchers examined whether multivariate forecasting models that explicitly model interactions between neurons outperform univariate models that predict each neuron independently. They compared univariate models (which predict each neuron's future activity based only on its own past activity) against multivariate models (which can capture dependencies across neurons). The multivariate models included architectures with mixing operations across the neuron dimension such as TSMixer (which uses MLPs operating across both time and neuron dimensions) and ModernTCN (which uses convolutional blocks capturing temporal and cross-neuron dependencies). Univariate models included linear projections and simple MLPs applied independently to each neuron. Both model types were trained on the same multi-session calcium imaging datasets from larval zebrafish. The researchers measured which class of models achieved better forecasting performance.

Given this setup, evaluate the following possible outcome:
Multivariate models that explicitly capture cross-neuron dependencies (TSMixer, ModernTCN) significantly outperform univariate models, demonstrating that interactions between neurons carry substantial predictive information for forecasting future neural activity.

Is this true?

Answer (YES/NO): NO